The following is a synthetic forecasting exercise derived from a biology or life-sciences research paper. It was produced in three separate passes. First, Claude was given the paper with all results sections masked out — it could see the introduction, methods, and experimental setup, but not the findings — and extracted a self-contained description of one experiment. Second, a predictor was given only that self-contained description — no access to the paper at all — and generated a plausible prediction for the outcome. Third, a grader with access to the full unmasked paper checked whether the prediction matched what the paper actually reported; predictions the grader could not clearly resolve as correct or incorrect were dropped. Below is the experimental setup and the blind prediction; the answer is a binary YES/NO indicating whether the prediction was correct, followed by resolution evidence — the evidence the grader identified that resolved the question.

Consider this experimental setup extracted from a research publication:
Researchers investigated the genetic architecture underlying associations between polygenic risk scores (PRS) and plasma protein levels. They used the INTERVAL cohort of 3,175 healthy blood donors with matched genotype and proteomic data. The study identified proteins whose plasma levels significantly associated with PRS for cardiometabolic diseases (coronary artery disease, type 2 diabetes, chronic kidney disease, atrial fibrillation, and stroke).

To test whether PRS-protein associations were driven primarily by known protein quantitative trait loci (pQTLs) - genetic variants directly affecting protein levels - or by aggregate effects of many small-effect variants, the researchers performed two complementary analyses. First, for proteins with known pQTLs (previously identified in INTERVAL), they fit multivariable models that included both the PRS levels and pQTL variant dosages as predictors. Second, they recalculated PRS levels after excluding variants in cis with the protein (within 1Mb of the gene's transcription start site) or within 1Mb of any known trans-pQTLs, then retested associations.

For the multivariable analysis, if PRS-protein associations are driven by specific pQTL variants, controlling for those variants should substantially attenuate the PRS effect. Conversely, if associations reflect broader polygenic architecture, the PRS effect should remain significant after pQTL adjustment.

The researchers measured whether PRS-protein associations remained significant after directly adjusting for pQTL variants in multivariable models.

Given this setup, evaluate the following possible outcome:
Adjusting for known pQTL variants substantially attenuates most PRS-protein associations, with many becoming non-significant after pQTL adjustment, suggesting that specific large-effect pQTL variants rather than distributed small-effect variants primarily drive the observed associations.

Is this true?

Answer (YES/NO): NO